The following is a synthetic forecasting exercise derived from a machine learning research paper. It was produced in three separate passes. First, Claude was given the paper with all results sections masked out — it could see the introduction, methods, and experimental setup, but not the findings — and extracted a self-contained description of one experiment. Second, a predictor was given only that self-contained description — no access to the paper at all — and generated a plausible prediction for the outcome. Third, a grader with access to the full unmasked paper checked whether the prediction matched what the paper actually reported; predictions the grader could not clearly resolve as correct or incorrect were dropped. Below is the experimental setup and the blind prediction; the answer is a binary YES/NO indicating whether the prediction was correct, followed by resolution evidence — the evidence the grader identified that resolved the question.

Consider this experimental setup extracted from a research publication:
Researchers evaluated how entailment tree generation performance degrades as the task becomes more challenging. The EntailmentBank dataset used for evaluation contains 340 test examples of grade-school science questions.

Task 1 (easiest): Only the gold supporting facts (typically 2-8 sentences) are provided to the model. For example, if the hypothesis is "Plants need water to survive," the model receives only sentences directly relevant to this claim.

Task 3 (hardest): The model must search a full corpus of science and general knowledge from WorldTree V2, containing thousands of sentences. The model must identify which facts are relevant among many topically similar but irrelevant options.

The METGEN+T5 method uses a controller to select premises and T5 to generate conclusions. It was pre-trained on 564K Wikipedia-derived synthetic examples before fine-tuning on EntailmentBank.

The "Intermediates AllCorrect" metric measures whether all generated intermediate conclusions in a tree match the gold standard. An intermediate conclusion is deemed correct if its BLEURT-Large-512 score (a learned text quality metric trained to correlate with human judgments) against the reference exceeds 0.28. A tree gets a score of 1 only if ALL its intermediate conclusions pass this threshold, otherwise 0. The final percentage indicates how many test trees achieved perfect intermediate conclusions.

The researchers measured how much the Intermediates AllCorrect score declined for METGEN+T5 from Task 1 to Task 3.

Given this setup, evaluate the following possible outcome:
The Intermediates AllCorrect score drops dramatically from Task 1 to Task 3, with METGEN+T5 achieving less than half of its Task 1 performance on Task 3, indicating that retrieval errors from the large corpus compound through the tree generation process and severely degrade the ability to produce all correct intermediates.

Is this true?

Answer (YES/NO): NO